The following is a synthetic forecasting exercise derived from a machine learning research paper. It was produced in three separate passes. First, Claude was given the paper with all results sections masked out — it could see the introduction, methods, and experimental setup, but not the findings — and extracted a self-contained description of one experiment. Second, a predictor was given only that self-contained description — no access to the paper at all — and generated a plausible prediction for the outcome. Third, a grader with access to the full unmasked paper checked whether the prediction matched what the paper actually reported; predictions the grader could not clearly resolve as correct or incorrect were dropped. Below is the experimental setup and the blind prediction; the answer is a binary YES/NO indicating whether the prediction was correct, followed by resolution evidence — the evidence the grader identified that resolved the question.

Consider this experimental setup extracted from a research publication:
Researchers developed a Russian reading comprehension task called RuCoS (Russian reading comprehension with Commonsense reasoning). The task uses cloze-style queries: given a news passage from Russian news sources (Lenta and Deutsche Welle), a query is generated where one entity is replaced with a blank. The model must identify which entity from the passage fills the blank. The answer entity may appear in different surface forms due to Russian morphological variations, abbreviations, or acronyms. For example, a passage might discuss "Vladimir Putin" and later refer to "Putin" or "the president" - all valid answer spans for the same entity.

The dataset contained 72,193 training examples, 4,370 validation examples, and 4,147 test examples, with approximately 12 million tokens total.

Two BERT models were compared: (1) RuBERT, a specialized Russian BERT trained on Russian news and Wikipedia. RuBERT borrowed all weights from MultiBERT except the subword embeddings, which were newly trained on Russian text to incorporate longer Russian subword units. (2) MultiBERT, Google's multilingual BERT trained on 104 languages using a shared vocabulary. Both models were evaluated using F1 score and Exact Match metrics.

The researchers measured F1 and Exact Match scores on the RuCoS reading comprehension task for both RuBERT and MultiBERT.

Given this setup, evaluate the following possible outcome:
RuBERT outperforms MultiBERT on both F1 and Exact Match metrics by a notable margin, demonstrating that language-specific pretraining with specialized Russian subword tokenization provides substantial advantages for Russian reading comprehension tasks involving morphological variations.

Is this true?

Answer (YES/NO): NO